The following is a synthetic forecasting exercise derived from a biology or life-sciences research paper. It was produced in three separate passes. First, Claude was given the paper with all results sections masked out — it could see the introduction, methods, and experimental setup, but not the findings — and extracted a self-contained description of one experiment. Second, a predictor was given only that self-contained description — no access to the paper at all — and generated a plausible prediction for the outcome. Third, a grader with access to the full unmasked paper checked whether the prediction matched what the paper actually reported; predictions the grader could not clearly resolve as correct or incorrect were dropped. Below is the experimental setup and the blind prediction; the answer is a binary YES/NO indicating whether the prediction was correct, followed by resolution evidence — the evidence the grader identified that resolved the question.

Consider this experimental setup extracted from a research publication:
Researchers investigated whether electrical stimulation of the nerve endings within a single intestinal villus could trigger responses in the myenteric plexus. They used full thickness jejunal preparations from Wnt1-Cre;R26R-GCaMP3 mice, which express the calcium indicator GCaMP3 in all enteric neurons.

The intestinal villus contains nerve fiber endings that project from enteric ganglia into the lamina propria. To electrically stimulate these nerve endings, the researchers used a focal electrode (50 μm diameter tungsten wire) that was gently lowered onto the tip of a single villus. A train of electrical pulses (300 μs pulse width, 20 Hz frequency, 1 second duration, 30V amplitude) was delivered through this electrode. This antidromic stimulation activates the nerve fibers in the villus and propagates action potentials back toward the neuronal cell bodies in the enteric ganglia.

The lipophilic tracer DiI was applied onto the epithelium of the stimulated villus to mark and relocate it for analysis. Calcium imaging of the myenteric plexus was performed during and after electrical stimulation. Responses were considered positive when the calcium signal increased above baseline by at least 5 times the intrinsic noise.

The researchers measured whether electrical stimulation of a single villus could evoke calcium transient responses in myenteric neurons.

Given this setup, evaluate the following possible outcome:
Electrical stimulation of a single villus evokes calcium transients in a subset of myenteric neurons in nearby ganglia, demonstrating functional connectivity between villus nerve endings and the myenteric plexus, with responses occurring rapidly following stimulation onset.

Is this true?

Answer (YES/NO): YES